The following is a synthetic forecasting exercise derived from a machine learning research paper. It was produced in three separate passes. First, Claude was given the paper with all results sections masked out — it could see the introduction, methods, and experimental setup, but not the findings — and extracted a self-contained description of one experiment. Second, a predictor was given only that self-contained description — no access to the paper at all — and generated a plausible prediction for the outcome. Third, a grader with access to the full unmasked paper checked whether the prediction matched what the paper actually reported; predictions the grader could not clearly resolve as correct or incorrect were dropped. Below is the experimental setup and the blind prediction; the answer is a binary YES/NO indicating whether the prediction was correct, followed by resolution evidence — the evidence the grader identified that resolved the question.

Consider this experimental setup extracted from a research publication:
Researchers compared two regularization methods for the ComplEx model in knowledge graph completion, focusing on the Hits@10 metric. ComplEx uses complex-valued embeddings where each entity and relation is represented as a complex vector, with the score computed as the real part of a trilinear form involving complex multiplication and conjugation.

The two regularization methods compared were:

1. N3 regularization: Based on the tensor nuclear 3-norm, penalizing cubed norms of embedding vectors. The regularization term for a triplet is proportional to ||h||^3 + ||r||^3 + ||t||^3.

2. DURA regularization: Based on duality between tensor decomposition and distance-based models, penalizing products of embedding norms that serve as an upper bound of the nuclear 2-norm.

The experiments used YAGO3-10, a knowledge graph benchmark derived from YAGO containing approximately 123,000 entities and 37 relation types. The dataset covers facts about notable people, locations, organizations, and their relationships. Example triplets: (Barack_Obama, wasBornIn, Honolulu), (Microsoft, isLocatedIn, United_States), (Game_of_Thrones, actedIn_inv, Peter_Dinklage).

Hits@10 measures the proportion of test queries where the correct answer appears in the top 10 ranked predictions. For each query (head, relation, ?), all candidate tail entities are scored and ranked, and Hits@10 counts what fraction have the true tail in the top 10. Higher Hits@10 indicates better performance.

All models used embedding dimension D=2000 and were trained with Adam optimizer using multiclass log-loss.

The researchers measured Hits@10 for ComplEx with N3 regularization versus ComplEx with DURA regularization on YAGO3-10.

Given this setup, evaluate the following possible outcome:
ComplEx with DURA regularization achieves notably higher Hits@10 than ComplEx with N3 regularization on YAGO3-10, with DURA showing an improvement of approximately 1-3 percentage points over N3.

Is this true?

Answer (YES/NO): NO